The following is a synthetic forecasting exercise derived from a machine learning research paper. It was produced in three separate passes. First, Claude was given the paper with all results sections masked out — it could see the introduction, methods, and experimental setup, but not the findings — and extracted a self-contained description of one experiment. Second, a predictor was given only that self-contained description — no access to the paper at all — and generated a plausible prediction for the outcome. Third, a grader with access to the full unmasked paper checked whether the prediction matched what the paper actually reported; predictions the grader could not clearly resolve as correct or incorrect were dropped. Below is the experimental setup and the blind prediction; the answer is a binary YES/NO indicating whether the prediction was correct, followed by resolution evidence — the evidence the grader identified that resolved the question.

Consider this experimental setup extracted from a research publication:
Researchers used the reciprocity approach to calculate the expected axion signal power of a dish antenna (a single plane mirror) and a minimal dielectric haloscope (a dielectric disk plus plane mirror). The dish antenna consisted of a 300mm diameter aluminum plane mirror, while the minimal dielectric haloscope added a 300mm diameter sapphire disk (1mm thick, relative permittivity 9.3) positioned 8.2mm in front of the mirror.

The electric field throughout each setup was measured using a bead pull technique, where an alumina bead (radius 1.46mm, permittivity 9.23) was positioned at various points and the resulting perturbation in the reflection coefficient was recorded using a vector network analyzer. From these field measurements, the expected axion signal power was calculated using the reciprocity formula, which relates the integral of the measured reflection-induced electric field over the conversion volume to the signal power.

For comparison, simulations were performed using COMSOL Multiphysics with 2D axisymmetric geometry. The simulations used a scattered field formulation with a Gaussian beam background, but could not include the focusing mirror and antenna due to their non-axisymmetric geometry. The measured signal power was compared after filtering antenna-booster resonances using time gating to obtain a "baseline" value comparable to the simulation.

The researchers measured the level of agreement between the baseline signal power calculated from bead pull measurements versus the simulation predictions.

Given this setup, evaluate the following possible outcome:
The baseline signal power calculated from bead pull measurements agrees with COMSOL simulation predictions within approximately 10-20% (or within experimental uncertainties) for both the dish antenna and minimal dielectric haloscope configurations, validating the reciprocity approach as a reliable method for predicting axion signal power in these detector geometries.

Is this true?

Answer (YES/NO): YES